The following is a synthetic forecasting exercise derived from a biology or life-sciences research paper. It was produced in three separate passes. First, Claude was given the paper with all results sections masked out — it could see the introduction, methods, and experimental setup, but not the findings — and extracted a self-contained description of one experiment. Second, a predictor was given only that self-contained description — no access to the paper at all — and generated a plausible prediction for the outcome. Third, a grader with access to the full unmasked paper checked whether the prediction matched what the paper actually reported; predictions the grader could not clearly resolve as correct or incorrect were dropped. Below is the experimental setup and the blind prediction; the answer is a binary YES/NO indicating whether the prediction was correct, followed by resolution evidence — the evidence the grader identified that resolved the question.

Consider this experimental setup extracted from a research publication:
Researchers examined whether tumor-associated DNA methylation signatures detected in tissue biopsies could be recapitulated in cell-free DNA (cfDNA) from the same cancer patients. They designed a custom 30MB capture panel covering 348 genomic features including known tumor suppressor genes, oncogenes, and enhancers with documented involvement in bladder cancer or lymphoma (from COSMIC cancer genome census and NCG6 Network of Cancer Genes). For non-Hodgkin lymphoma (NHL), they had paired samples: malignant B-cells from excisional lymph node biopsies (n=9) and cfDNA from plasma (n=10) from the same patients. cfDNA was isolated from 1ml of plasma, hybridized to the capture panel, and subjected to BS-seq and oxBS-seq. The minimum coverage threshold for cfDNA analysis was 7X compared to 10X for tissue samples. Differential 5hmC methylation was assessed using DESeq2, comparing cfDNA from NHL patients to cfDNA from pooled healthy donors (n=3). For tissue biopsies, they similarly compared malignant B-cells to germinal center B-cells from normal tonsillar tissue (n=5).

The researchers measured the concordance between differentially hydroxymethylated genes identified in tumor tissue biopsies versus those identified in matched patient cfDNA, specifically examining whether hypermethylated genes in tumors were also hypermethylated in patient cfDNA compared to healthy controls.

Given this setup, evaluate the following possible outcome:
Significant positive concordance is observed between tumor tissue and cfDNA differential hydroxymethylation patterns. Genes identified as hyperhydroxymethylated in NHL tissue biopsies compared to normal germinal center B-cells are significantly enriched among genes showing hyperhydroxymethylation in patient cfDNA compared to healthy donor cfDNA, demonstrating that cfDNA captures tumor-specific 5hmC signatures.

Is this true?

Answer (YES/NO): YES